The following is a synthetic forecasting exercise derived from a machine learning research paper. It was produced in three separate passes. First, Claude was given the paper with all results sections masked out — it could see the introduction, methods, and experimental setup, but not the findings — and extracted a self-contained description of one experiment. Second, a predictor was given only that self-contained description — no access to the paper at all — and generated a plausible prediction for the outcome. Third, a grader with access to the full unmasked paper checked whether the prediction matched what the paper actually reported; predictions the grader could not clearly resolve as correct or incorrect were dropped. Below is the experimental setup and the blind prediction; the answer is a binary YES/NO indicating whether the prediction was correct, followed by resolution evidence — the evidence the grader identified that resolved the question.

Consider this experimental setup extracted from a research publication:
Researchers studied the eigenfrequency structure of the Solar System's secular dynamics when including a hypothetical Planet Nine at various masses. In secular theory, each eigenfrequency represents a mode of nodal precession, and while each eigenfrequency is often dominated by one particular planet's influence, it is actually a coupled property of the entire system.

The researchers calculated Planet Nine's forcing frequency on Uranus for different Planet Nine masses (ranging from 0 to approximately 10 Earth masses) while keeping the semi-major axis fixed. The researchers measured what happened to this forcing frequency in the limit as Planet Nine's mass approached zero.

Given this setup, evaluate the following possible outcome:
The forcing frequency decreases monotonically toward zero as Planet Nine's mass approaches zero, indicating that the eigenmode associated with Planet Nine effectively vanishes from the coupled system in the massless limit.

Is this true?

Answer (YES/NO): NO